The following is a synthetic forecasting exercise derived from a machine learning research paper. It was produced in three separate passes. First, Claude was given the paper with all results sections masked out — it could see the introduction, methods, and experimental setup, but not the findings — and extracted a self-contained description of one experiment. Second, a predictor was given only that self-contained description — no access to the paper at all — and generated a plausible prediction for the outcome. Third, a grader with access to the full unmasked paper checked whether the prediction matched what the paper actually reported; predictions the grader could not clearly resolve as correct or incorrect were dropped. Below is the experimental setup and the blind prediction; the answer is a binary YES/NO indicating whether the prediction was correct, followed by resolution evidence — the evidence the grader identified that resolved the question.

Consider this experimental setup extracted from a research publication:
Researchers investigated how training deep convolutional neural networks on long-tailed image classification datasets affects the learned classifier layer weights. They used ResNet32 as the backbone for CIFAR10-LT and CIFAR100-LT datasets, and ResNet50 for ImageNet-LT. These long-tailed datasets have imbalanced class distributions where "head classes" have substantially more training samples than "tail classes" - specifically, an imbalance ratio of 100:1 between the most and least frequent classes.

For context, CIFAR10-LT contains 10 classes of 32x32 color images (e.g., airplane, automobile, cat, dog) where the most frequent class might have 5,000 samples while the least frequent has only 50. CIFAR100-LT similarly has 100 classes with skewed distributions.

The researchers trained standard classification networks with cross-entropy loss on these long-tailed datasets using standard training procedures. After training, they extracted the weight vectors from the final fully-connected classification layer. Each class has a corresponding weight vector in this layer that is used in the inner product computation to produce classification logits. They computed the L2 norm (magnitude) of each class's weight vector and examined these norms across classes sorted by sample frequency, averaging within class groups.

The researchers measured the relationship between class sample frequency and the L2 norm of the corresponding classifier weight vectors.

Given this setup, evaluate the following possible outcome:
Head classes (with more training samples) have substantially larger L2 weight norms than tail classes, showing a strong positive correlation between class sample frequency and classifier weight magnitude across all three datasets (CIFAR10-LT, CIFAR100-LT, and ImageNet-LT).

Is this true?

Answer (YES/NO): YES